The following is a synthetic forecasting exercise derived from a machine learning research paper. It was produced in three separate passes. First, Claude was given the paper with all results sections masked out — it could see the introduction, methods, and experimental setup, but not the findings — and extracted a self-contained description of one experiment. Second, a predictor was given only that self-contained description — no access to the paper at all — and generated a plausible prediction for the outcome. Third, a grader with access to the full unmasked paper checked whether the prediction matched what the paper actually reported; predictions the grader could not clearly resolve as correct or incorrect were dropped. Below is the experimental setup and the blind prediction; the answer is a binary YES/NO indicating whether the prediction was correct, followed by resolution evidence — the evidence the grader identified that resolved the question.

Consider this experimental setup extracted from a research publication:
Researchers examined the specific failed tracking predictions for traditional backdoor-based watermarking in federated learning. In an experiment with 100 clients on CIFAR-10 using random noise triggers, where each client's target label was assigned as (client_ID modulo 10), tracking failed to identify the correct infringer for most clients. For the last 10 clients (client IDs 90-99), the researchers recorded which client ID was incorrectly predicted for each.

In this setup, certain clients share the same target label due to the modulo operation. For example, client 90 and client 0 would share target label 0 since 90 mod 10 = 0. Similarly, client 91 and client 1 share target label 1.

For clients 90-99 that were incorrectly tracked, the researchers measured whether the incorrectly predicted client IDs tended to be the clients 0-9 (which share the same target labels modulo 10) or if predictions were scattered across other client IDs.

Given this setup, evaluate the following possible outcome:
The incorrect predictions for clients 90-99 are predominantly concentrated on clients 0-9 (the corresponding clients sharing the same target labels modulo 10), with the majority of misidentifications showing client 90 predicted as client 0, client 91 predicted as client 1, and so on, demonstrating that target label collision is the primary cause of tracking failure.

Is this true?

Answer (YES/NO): YES